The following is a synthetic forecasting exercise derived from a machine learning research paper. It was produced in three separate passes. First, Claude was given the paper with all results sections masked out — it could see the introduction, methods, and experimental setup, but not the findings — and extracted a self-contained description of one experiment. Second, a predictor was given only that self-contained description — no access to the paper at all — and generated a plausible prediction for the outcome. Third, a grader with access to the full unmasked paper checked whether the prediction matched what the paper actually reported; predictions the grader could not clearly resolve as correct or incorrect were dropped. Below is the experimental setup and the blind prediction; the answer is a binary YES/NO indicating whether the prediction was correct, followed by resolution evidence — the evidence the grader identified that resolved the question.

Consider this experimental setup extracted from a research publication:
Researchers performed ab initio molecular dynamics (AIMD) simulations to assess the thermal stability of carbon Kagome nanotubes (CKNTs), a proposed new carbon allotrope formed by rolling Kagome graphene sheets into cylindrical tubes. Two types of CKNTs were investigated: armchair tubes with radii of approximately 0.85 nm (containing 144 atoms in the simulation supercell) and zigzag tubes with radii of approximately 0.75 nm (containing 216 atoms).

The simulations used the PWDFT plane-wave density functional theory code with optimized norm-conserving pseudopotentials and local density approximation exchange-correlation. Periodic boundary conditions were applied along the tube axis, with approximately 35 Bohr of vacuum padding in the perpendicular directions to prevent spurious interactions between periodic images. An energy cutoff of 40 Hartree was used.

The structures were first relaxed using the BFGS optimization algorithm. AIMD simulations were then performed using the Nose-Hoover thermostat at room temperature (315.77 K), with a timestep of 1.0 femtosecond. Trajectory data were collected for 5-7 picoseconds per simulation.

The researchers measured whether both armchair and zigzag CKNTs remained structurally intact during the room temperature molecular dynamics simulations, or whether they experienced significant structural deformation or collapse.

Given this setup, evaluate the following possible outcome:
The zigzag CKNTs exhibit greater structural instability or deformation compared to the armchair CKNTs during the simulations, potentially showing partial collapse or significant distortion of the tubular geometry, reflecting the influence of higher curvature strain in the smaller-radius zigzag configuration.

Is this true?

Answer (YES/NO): NO